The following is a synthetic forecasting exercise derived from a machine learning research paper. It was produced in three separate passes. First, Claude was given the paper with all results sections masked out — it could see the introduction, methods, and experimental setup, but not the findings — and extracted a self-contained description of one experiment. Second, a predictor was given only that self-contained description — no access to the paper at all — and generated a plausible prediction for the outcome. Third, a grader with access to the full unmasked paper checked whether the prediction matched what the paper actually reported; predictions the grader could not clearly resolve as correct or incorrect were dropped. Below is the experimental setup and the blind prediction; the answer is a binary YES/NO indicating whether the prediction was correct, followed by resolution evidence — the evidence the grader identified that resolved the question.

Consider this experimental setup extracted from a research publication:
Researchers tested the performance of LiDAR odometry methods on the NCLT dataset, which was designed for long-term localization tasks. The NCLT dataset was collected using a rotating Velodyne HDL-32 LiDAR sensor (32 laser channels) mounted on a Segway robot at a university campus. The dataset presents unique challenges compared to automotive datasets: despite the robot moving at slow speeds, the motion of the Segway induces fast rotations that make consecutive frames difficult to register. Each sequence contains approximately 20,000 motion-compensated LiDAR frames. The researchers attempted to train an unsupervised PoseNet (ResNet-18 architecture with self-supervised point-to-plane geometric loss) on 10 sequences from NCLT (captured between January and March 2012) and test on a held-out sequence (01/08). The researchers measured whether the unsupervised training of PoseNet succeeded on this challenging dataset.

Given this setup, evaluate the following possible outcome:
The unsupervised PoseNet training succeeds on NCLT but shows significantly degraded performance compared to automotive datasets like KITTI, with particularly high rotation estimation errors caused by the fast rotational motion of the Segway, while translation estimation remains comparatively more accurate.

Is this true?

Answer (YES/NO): NO